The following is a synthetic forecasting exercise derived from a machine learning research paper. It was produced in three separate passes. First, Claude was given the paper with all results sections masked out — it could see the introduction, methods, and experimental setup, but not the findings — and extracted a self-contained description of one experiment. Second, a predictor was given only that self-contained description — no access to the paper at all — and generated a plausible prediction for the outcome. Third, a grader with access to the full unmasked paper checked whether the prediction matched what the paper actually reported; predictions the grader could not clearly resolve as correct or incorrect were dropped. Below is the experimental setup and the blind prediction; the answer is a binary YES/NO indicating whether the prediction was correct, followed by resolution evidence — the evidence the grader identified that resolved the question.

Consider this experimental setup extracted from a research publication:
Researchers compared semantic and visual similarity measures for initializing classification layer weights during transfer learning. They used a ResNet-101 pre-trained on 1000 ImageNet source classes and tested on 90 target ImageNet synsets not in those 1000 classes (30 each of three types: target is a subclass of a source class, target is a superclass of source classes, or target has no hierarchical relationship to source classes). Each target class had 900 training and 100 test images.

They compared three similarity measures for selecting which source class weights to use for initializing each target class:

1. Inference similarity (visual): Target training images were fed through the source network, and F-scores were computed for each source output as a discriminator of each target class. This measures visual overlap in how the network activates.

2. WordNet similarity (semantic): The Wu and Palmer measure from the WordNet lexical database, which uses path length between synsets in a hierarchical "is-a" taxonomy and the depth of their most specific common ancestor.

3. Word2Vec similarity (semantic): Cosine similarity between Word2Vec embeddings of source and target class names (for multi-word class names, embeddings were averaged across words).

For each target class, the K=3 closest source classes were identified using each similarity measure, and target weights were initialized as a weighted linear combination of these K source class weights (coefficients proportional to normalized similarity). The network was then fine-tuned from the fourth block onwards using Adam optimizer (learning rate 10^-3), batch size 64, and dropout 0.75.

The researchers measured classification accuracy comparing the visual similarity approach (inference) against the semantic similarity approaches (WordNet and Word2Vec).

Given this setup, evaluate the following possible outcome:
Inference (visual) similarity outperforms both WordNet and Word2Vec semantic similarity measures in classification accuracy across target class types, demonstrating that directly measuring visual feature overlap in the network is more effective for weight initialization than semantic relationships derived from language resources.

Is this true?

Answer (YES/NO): YES